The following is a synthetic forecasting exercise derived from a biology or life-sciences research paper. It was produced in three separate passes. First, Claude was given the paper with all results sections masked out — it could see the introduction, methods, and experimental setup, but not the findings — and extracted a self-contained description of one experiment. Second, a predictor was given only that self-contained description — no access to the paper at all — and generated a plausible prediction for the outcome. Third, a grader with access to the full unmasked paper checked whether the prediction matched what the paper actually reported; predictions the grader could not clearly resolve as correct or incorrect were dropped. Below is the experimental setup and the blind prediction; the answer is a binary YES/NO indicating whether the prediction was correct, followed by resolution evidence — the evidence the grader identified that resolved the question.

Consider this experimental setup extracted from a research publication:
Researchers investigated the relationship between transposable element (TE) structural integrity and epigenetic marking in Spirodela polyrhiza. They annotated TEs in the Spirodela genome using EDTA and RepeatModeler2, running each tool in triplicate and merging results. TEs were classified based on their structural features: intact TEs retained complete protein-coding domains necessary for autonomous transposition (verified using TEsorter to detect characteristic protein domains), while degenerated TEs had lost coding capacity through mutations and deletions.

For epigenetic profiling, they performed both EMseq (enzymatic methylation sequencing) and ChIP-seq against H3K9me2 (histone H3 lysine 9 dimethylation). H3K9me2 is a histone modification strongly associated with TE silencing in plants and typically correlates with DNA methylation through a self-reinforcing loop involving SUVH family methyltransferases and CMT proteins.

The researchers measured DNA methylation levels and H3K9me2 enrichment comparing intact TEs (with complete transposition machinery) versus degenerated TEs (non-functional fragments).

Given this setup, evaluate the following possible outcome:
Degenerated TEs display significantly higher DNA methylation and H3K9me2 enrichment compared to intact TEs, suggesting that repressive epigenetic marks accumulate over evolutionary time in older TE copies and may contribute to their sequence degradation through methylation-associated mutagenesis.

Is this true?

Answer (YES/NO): NO